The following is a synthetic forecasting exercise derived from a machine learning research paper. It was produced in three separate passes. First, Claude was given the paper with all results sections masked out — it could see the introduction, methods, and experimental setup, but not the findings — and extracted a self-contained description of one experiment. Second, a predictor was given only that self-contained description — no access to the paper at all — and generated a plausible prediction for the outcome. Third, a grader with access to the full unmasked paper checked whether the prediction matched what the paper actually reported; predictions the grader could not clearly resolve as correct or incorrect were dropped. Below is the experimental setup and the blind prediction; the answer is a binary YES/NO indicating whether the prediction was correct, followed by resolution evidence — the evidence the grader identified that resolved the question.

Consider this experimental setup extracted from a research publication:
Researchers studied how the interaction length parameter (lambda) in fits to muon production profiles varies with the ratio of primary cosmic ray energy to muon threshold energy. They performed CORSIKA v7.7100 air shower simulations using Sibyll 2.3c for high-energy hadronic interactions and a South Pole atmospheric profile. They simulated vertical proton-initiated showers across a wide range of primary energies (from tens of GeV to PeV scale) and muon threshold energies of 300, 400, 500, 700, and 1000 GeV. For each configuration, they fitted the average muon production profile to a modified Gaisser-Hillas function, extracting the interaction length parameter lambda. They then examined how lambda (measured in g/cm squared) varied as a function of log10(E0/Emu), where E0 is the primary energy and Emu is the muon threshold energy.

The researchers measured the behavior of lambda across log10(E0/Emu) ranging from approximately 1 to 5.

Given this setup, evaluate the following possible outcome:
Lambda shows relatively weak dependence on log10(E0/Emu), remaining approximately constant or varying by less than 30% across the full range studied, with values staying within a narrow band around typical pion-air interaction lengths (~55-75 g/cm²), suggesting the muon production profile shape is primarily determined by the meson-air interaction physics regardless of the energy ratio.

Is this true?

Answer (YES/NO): NO